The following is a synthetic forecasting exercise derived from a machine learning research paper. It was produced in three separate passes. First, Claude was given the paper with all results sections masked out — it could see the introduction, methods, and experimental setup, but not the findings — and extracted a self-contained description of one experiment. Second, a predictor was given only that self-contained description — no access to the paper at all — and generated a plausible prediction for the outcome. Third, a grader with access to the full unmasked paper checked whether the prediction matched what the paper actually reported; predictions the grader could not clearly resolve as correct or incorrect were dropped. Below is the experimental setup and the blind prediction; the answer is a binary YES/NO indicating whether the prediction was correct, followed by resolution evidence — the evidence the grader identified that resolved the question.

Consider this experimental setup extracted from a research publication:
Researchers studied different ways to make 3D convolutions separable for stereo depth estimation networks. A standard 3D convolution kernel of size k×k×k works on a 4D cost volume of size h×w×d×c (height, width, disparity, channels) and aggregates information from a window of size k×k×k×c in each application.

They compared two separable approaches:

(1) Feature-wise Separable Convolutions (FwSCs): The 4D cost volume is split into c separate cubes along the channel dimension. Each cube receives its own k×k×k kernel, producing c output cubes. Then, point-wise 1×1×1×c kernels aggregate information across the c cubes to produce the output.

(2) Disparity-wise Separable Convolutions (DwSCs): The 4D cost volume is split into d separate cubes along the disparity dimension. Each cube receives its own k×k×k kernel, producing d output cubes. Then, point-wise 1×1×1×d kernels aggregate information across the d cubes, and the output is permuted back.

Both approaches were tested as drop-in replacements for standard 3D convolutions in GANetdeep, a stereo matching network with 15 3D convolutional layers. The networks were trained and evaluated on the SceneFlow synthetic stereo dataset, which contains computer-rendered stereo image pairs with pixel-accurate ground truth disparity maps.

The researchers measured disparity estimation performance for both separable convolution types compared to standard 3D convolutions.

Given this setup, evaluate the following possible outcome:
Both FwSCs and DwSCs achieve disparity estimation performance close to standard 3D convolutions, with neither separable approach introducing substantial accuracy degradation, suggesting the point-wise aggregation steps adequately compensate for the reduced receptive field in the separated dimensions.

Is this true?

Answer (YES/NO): NO